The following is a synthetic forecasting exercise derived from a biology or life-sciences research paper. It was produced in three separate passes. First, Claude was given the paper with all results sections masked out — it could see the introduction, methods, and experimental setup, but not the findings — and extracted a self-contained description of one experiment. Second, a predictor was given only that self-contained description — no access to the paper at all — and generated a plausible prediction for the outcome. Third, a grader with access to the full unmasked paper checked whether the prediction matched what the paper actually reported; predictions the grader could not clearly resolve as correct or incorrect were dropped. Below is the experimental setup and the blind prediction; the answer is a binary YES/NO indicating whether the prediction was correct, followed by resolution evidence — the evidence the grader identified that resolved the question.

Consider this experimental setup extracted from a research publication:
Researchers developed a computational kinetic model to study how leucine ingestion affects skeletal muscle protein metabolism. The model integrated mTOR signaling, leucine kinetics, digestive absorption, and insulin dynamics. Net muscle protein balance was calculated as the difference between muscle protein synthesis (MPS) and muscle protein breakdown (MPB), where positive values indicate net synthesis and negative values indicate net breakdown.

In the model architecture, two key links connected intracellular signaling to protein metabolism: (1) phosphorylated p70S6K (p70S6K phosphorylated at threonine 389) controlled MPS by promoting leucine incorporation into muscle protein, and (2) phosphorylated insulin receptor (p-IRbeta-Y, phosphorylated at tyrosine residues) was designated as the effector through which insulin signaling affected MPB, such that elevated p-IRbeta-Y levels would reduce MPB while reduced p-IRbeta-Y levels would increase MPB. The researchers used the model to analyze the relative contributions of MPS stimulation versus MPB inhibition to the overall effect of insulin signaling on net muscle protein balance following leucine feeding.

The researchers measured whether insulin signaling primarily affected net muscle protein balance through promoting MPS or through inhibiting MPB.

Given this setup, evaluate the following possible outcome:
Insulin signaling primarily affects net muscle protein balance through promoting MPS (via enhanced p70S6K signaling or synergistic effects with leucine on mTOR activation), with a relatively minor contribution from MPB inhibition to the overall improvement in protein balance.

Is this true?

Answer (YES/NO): NO